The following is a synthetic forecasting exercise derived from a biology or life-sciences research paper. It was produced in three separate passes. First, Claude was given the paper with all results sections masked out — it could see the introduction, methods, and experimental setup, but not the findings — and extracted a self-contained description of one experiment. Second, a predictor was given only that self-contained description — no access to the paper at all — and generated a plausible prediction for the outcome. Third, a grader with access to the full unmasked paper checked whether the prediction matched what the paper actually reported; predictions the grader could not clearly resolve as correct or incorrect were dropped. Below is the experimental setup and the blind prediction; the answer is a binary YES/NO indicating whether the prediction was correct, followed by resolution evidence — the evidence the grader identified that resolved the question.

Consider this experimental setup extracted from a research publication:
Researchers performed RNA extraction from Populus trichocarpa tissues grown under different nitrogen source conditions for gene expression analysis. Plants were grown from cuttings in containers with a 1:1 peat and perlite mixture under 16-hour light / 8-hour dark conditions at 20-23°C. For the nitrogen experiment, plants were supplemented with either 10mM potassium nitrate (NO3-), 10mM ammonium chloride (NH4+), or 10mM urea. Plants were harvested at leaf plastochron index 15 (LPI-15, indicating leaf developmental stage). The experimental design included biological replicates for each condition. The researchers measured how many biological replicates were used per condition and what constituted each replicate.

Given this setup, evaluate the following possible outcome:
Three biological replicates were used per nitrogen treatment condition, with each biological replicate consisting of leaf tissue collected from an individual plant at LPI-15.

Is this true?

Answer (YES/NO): NO